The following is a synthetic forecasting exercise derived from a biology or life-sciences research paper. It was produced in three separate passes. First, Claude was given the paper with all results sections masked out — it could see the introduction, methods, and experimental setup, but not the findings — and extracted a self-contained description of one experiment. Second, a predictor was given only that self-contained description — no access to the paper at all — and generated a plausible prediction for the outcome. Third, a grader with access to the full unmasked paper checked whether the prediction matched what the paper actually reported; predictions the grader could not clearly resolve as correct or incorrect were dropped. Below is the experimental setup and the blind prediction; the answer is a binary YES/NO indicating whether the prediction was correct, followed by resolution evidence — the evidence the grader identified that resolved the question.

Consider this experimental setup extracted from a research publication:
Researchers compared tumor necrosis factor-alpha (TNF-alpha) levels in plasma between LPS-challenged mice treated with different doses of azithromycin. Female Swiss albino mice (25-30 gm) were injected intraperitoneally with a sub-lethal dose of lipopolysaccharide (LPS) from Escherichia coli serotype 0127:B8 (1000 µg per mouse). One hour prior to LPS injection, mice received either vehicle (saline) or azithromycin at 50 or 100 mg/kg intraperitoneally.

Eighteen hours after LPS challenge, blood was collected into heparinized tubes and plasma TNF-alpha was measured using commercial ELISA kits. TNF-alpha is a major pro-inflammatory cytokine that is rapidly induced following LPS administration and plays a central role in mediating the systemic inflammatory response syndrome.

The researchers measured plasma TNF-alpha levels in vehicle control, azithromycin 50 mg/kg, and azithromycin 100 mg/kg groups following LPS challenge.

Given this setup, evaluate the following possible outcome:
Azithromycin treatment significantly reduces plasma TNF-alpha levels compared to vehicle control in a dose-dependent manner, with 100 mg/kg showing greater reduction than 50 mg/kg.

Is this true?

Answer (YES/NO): YES